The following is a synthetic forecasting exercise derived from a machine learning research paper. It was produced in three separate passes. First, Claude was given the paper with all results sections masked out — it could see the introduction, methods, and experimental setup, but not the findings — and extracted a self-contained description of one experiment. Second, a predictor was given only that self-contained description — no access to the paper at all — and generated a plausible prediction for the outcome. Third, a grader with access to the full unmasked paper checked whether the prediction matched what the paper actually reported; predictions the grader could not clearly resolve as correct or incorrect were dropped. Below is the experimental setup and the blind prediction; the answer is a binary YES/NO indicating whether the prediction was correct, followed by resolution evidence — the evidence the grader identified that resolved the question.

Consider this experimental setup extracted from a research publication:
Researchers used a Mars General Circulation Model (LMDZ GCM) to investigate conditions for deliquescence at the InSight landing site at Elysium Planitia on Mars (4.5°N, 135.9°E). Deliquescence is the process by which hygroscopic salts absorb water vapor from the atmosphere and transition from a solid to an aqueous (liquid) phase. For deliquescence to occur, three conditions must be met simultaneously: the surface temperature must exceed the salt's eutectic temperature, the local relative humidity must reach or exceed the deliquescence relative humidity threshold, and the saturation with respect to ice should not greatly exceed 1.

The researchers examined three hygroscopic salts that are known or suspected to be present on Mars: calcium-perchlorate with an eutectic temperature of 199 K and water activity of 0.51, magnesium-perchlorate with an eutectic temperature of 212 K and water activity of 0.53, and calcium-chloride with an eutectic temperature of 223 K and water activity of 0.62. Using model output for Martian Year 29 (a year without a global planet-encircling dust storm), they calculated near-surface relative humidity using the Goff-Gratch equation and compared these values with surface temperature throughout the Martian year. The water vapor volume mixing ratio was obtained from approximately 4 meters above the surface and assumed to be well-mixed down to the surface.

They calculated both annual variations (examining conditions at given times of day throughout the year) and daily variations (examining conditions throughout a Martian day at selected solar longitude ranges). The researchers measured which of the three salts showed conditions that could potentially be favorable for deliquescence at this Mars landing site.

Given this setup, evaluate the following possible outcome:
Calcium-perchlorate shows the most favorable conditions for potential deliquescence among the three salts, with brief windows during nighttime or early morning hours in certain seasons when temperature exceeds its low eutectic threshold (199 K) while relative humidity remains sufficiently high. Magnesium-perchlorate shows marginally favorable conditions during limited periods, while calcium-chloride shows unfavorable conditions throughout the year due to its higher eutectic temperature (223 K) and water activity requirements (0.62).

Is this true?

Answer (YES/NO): NO